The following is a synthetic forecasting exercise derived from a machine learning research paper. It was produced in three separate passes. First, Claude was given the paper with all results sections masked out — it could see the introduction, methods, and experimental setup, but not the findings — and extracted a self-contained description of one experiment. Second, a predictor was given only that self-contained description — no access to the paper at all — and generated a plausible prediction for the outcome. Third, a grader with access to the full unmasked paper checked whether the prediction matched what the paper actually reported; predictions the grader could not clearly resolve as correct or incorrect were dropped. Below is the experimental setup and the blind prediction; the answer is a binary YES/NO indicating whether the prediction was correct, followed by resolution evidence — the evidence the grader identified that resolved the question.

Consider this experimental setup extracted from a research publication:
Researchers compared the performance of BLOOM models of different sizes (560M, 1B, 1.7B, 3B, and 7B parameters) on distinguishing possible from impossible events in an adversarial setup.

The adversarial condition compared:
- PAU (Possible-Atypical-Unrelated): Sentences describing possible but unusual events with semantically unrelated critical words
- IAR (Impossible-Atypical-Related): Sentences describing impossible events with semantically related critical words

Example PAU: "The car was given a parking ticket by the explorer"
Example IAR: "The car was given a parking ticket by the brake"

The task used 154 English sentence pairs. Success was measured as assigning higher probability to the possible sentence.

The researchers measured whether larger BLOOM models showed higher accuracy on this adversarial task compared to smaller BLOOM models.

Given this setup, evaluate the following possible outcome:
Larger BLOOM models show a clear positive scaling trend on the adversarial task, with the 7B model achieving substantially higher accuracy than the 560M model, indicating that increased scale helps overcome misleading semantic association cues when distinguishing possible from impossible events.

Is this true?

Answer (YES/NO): NO